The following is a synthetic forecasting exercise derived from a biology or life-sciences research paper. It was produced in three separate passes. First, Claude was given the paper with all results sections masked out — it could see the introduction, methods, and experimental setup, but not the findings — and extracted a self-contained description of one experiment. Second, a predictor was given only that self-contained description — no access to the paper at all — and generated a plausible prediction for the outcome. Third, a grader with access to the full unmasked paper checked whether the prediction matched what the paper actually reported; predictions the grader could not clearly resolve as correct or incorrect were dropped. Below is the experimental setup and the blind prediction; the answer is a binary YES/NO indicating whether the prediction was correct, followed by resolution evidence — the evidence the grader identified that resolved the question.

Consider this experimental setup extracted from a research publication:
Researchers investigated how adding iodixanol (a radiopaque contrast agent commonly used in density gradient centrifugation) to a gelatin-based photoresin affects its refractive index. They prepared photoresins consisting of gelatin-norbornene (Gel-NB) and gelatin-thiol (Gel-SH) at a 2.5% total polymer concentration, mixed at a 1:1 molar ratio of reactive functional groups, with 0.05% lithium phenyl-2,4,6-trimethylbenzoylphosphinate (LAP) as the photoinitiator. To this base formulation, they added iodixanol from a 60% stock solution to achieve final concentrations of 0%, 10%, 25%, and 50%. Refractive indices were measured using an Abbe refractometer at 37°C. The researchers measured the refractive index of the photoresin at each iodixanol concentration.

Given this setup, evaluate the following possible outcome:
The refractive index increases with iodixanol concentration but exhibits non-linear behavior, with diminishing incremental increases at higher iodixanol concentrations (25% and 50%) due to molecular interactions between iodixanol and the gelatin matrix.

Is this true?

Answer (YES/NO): NO